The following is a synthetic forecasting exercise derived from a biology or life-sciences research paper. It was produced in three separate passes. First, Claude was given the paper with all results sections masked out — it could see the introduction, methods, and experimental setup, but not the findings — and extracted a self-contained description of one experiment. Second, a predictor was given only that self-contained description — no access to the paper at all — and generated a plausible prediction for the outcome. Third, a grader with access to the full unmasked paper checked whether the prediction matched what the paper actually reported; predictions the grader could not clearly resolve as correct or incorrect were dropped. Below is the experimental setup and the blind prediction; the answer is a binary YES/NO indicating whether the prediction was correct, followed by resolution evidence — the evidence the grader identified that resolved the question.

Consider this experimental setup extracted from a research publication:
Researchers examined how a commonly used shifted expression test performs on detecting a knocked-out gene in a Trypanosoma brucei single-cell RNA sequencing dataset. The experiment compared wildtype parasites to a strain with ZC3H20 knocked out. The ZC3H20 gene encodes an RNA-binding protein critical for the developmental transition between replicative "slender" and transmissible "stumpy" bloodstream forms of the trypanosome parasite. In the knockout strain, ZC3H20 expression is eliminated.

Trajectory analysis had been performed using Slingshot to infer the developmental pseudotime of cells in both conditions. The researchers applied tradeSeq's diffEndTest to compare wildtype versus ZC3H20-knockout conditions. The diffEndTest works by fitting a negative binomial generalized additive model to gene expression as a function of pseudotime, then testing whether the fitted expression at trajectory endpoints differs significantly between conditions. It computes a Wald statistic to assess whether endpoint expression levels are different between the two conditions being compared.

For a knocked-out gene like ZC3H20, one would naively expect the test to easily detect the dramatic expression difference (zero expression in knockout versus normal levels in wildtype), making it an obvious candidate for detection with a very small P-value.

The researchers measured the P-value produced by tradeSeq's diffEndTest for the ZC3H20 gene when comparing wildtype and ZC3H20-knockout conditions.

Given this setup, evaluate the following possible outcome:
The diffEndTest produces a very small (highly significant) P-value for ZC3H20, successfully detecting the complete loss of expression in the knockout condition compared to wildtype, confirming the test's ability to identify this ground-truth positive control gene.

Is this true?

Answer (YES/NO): NO